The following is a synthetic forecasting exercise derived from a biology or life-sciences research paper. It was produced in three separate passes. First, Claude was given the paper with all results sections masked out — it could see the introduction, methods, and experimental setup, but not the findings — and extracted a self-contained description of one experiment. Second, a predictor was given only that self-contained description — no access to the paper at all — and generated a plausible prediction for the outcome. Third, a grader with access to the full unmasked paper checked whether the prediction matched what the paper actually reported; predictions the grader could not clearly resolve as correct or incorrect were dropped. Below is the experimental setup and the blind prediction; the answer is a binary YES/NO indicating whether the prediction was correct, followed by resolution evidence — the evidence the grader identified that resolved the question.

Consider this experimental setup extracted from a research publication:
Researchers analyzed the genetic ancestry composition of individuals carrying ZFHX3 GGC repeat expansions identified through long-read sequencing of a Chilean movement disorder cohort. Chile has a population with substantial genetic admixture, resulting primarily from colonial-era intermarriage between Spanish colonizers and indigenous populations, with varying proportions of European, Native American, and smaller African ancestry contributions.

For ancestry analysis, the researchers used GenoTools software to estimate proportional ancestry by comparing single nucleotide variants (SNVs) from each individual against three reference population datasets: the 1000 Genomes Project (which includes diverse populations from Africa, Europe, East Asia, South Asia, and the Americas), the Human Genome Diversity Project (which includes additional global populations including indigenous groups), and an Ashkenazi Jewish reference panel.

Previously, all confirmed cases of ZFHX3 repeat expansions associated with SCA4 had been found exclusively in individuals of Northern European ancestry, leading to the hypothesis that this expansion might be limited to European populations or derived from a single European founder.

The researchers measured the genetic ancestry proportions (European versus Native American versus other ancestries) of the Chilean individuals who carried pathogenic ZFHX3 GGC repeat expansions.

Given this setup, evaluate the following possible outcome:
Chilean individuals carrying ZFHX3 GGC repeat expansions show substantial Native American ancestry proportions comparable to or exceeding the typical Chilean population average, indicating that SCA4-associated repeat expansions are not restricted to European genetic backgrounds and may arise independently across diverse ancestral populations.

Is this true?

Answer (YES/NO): NO